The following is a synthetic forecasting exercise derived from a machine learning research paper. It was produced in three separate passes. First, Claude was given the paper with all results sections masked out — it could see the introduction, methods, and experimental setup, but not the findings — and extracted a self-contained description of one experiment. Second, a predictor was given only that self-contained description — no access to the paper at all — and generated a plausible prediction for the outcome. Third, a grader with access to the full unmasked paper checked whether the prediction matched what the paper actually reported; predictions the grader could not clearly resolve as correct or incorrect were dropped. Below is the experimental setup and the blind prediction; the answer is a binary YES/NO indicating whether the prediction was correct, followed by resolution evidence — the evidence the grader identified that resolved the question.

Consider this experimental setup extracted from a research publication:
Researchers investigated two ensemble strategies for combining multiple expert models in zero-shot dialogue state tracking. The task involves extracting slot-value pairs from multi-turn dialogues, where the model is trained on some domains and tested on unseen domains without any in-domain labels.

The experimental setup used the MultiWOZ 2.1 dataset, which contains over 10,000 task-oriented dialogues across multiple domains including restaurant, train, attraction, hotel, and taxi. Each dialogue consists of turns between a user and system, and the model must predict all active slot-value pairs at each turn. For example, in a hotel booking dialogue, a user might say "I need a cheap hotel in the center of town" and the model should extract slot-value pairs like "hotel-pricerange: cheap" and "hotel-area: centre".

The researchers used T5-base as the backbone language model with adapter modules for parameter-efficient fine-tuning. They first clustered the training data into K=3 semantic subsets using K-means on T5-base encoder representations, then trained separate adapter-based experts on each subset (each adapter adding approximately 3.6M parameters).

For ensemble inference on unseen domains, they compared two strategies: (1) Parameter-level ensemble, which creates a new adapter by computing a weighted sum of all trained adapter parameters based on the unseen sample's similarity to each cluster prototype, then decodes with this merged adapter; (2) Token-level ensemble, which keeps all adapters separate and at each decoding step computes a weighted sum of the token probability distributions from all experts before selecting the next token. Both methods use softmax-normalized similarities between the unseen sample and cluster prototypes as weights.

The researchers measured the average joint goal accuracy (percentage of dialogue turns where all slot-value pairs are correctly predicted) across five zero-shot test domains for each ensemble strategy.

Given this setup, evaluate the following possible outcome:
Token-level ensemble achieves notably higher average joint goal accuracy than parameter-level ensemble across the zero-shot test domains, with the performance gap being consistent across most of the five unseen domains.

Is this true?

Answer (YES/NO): NO